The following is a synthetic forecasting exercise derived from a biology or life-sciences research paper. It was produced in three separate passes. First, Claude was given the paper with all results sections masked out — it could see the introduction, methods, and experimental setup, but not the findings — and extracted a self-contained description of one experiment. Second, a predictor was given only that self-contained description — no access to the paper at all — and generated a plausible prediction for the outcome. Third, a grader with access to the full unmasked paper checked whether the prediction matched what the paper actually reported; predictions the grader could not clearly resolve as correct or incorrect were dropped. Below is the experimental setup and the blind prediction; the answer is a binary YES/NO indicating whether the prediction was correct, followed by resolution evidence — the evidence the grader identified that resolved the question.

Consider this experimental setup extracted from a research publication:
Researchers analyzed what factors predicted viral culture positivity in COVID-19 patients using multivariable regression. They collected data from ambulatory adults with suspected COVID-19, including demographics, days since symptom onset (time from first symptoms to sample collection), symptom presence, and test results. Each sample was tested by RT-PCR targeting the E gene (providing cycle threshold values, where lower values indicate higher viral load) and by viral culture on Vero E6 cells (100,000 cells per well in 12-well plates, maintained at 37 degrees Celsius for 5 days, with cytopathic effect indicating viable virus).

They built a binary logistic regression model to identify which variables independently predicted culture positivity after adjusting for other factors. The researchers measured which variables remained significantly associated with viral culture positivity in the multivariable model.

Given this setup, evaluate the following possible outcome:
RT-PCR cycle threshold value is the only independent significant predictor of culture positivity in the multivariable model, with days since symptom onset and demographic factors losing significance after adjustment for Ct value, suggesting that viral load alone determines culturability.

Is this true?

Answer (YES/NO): YES